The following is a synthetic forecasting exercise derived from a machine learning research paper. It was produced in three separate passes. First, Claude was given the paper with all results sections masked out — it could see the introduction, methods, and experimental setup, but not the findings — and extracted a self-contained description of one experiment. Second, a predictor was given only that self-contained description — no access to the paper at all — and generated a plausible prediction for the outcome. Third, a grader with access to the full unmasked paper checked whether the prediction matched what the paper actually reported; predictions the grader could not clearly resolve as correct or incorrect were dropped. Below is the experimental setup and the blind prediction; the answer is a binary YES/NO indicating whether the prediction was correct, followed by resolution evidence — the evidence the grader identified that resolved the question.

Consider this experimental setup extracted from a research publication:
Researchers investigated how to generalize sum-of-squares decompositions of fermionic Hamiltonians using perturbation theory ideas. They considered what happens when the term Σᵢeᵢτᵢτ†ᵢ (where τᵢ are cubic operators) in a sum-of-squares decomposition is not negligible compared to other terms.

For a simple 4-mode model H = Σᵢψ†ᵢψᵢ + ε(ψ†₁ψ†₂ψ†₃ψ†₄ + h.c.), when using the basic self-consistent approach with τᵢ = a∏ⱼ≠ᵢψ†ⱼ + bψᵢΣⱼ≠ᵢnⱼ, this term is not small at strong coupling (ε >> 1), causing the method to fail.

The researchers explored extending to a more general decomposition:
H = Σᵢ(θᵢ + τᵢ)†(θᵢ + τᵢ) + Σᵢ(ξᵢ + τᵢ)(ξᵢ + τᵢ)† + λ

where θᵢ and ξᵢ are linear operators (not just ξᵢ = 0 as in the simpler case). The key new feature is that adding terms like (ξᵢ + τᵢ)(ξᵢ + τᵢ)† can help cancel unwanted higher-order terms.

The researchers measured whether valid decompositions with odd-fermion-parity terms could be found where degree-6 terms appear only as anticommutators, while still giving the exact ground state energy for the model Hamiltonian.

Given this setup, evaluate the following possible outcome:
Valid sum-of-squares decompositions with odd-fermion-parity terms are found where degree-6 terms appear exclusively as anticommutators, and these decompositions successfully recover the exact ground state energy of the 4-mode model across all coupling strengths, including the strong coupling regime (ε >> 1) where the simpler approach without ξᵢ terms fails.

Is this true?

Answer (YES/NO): NO